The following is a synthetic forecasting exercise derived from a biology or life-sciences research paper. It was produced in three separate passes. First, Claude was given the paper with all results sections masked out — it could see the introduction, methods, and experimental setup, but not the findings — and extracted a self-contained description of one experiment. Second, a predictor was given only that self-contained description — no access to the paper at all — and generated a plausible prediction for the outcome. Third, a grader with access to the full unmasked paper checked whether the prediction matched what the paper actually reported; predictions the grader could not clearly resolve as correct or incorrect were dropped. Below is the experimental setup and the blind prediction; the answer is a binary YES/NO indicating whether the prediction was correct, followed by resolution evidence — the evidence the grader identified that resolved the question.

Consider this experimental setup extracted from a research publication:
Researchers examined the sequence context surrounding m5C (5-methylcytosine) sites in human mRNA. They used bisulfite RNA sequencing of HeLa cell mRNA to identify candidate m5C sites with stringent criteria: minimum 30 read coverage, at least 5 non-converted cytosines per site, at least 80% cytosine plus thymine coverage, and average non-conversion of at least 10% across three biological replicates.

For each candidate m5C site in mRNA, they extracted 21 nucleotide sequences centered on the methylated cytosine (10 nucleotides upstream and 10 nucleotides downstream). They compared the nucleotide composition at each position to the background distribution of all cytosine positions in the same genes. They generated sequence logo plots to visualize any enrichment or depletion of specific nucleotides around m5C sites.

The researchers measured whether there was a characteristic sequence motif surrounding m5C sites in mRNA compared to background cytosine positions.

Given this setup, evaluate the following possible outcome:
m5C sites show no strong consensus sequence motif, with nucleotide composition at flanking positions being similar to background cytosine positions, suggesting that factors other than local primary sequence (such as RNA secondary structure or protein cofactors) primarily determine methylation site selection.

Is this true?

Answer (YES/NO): NO